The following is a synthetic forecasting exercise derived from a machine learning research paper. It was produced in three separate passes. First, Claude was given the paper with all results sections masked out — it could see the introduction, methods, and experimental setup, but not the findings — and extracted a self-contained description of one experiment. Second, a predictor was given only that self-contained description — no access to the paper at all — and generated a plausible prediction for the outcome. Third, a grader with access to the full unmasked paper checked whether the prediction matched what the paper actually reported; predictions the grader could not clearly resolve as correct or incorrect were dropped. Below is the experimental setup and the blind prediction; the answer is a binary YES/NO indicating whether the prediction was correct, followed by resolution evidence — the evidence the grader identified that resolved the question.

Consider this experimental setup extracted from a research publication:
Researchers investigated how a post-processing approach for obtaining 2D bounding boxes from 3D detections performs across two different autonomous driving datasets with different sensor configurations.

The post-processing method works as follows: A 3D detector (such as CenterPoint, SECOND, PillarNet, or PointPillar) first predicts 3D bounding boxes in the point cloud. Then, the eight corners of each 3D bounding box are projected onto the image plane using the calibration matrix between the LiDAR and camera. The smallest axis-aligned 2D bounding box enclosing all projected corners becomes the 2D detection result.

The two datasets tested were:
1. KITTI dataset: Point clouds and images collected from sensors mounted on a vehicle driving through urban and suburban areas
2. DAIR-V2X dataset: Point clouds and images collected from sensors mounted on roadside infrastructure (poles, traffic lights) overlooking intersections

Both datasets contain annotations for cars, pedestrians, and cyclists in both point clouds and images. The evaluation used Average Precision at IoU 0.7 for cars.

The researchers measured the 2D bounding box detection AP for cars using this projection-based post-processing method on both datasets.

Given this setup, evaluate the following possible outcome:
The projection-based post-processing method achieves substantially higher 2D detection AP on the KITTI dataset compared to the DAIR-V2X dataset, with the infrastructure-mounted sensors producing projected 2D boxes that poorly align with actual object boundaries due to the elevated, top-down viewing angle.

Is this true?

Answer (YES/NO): NO